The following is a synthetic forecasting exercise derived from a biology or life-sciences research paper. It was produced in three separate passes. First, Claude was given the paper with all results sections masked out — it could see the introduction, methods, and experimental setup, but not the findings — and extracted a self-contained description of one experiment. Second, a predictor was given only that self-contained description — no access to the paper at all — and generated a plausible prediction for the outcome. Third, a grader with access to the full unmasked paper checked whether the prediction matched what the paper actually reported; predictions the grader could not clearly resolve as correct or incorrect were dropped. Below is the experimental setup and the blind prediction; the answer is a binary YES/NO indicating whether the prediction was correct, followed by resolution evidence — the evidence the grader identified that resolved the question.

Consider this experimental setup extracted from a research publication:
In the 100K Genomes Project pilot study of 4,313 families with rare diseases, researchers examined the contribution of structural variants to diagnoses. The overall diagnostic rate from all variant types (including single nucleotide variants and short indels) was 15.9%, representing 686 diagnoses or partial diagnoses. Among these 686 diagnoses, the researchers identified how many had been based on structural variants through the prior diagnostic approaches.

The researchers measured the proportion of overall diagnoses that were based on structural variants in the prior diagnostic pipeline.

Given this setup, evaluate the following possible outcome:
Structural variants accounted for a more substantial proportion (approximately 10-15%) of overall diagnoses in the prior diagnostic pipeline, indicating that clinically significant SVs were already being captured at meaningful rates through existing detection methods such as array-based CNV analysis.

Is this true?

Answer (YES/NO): NO